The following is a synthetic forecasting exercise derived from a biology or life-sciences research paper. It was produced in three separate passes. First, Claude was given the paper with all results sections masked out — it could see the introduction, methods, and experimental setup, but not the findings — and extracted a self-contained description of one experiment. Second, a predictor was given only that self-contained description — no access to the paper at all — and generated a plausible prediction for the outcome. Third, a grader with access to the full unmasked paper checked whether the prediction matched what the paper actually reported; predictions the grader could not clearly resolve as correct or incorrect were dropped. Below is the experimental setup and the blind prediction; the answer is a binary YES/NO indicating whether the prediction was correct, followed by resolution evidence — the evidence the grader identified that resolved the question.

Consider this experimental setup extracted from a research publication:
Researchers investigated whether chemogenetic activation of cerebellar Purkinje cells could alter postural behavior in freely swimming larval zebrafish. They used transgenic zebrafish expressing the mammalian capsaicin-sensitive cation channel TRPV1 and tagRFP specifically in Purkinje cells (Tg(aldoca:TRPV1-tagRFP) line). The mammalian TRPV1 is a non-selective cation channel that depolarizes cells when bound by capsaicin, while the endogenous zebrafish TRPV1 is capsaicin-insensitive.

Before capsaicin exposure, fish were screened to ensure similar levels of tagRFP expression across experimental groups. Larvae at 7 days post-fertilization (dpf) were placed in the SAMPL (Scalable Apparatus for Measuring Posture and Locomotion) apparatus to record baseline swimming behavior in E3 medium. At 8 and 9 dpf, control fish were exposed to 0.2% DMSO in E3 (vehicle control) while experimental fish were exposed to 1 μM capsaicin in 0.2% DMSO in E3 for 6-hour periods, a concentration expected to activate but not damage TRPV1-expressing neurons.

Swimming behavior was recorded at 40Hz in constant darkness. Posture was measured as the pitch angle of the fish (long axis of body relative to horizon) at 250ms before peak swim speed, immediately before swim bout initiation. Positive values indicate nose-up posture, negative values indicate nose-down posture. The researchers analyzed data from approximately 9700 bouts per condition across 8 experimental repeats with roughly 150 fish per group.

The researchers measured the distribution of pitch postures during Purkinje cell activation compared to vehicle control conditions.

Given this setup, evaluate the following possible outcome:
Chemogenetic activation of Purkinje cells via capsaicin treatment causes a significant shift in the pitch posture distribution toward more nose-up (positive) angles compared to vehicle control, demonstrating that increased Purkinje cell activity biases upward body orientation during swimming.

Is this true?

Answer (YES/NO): NO